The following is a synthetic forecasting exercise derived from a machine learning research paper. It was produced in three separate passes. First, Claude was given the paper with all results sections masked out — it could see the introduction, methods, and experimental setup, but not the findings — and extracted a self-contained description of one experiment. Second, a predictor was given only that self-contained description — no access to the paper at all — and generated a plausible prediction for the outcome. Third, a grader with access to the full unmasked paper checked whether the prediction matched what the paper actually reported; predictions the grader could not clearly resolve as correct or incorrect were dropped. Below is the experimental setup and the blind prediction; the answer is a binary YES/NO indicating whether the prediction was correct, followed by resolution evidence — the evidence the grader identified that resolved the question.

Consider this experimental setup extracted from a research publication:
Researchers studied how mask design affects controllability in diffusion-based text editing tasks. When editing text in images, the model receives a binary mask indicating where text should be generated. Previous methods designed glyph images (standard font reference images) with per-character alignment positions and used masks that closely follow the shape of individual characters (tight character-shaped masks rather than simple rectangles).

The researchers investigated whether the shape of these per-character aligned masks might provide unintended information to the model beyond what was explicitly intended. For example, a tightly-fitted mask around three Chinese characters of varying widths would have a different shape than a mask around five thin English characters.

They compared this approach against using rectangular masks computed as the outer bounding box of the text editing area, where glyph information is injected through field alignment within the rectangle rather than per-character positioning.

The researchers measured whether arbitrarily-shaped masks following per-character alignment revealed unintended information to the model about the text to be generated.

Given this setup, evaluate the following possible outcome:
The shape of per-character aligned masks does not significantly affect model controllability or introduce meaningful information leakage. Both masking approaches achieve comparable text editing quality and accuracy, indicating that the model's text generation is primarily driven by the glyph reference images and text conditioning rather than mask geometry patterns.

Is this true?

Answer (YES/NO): NO